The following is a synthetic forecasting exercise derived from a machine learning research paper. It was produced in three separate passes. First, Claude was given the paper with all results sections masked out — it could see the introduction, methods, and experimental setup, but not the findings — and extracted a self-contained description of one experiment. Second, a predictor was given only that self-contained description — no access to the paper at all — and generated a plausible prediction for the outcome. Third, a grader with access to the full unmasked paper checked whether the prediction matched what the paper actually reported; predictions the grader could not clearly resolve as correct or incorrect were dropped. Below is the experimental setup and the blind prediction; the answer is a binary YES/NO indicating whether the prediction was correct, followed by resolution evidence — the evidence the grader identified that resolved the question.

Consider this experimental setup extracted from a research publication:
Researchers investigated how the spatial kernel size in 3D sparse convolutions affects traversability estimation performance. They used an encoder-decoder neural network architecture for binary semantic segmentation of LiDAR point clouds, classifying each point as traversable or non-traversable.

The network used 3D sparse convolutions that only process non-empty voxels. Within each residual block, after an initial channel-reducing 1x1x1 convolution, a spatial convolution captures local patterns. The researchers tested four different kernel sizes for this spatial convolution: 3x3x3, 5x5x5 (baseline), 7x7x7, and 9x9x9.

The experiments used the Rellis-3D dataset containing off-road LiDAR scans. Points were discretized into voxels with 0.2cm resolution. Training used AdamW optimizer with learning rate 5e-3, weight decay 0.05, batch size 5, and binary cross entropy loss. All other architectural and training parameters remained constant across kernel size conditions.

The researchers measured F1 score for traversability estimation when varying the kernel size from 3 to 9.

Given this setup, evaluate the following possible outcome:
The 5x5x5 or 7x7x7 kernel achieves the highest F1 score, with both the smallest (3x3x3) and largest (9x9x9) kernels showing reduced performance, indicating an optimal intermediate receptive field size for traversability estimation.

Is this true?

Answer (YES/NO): NO